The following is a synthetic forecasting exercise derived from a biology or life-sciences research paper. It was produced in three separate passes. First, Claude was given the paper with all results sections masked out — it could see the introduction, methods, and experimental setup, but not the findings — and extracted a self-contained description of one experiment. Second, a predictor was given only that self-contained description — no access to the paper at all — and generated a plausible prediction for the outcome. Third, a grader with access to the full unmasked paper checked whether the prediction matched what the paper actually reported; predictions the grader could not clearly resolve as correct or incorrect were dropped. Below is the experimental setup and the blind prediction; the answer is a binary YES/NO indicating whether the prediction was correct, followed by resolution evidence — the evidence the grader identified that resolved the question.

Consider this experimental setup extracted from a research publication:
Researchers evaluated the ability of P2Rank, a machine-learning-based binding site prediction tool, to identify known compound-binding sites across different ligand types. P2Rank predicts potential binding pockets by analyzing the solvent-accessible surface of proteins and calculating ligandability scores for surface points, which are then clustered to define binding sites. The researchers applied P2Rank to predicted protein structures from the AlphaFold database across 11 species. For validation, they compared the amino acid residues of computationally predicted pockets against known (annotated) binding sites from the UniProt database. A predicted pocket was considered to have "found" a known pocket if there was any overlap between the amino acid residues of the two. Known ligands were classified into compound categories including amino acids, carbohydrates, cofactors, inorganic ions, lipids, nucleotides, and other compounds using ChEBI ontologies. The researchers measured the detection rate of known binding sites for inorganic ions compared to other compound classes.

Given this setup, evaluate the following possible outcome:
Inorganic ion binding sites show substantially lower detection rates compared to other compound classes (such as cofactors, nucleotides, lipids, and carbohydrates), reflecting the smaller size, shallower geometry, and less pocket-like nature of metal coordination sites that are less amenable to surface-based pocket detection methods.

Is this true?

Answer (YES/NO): YES